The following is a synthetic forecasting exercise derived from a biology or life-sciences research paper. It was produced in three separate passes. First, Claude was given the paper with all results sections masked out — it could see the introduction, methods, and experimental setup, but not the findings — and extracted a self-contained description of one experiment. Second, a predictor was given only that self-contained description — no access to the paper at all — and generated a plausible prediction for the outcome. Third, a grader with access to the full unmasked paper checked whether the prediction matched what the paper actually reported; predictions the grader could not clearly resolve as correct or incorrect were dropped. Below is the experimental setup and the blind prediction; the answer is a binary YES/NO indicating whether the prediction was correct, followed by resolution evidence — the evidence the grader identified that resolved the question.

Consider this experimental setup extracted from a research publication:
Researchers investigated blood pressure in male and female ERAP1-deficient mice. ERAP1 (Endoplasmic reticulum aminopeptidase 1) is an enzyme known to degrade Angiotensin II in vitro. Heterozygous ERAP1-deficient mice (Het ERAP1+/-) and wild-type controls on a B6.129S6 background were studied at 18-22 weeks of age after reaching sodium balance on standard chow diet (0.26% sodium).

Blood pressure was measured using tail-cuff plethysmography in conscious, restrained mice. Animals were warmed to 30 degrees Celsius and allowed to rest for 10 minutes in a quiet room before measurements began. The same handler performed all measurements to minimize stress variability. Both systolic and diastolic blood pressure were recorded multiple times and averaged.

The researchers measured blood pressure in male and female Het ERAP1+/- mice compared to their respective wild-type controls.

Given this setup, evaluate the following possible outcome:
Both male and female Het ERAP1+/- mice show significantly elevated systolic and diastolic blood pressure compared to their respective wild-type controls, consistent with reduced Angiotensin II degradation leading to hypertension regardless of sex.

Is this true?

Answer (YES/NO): YES